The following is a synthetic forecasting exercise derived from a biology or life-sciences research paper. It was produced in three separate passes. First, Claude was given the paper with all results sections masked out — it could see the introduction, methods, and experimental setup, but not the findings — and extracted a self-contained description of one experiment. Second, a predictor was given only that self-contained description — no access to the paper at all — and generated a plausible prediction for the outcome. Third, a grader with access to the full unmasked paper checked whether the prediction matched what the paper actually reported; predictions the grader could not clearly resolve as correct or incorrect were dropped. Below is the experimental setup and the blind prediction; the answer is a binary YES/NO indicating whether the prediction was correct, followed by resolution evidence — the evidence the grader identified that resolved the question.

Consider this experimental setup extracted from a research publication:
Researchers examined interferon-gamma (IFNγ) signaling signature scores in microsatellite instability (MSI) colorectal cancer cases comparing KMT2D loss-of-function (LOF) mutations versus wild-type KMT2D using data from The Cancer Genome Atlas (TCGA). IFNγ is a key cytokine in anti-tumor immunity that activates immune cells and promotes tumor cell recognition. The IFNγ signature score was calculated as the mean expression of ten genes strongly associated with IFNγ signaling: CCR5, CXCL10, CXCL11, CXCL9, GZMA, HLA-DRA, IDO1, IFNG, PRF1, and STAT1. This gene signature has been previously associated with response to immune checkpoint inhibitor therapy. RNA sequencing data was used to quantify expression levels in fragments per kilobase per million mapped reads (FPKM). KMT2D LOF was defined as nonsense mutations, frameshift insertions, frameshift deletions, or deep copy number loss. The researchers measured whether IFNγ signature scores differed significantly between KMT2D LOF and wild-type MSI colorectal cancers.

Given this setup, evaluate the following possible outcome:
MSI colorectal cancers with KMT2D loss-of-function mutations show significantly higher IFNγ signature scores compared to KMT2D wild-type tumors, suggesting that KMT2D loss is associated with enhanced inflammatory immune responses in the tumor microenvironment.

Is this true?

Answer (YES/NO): YES